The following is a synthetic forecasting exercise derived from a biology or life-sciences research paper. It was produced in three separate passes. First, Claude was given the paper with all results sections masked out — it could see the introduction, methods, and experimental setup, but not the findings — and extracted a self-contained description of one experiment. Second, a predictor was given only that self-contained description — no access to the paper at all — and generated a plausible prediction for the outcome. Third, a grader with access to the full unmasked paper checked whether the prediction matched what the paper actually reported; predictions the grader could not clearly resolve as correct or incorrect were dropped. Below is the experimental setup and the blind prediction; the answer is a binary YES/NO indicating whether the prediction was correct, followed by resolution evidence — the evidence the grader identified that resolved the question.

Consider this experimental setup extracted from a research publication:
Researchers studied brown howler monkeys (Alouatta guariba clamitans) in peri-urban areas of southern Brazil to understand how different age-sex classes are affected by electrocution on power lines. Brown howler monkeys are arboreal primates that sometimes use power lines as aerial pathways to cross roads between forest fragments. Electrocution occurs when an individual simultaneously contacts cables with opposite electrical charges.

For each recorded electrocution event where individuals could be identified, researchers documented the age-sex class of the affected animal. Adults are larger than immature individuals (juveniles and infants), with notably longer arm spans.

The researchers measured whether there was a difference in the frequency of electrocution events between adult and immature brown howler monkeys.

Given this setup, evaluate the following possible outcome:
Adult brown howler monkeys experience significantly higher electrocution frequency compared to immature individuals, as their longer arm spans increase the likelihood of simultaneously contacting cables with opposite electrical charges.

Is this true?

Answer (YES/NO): YES